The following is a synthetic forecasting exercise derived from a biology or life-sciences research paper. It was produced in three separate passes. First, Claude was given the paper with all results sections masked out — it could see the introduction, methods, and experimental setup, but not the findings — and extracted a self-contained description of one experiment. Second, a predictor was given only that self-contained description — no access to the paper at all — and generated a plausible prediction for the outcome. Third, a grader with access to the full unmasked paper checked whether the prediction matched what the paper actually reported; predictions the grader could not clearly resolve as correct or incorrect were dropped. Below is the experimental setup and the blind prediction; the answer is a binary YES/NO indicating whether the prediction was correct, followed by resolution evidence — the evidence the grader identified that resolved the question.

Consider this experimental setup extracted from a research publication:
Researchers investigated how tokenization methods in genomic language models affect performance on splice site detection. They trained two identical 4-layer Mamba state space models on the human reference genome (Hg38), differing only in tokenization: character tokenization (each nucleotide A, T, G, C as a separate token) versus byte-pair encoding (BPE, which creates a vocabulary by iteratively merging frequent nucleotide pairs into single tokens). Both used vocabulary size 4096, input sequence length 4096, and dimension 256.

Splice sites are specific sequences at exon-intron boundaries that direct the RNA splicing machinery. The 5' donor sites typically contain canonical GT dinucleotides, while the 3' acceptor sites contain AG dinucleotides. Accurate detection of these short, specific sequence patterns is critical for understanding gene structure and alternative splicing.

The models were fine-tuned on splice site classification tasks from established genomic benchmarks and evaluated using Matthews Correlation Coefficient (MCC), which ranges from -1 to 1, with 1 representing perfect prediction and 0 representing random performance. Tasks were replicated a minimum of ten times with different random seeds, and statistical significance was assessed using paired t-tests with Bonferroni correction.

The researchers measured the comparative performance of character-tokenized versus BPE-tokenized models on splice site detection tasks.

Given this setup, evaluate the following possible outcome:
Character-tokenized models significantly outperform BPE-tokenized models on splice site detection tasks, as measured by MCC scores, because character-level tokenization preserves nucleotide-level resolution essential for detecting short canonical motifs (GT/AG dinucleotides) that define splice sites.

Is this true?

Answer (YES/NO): YES